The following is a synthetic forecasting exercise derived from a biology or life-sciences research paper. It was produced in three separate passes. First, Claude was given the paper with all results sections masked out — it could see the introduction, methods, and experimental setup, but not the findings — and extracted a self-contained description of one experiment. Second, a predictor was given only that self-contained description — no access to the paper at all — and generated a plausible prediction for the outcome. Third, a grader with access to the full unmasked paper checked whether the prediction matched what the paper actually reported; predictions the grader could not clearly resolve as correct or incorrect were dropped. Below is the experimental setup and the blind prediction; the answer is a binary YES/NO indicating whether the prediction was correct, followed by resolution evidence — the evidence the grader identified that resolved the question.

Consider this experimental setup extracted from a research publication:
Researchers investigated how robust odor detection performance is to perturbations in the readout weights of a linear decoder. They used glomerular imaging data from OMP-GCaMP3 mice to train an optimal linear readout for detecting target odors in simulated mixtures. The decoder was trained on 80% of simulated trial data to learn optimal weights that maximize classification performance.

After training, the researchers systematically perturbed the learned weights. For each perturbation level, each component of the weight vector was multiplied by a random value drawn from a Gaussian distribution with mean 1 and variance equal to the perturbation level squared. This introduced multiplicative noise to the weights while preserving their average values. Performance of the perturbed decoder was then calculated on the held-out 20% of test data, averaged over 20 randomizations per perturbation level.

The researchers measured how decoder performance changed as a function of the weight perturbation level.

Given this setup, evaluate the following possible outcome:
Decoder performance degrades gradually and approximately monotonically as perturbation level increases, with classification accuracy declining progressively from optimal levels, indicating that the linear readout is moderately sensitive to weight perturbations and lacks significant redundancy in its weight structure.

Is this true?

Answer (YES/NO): NO